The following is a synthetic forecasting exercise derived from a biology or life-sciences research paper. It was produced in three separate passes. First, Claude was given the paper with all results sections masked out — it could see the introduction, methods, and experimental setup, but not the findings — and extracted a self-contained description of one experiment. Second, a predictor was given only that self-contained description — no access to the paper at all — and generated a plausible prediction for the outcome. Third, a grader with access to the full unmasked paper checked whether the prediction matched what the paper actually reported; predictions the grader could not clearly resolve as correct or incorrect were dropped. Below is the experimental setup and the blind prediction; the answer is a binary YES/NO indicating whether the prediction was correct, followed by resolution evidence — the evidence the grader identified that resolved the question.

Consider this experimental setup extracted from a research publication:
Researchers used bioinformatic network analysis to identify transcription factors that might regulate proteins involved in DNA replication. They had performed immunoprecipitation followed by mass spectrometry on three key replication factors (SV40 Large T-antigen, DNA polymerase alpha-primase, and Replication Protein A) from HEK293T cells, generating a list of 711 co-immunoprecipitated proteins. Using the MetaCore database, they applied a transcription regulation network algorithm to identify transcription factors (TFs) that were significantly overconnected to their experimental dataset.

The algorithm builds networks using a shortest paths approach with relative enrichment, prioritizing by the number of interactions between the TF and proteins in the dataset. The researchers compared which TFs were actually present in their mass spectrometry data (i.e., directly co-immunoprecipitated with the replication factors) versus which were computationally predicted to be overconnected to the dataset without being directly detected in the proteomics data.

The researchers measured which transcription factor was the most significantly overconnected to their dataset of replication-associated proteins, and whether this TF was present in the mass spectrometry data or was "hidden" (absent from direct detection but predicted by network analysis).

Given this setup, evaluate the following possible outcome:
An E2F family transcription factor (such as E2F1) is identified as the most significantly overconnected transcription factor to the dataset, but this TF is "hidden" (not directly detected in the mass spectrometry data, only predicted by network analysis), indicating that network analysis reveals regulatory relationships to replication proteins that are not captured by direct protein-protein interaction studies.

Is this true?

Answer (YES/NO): NO